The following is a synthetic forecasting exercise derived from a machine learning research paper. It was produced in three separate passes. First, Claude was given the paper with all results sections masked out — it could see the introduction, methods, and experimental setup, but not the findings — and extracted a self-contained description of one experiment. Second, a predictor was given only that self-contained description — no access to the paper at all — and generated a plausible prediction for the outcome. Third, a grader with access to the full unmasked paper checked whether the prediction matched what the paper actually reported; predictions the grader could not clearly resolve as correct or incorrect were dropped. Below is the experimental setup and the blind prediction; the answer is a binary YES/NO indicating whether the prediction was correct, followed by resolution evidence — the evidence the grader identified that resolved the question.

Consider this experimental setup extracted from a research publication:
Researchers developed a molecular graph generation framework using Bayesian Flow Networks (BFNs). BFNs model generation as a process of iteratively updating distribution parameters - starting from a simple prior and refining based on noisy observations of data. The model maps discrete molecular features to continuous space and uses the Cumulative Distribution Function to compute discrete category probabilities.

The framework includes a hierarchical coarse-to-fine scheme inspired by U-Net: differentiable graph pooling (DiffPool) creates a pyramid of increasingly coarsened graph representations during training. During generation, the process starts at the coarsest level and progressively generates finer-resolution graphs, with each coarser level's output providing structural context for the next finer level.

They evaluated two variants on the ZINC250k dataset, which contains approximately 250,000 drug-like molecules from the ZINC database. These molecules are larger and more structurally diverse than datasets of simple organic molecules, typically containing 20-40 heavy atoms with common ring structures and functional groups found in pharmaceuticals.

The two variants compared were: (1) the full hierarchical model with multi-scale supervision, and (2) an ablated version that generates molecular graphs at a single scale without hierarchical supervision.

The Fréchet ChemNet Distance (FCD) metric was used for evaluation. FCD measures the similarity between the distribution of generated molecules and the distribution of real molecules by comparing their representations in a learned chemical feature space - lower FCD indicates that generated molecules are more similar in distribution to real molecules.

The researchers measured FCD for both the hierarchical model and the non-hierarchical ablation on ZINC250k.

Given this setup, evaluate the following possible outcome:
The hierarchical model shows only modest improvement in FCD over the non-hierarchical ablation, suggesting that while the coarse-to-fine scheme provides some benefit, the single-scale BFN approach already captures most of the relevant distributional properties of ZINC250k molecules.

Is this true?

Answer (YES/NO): YES